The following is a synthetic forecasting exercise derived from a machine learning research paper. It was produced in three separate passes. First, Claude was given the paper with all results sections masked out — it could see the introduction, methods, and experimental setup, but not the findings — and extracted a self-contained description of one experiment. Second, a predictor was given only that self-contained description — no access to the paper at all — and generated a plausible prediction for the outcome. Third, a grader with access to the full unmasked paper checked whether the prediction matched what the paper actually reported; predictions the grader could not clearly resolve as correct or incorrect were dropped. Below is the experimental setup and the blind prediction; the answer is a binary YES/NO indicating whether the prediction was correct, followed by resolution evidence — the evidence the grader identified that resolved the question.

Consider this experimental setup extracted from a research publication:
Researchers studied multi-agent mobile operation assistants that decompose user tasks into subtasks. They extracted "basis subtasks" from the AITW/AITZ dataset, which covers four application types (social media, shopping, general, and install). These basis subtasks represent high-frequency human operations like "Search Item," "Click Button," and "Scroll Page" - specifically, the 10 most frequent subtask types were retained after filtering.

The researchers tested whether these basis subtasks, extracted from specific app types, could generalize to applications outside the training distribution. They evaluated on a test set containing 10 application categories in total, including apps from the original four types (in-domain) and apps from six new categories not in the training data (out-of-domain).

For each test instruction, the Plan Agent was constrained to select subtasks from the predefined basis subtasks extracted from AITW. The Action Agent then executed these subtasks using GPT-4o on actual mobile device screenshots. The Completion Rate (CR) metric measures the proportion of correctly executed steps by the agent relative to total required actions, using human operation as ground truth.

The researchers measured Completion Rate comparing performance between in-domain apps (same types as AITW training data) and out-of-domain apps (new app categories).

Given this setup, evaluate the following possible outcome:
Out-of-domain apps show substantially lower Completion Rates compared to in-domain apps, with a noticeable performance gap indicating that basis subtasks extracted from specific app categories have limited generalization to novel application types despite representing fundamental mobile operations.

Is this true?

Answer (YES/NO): NO